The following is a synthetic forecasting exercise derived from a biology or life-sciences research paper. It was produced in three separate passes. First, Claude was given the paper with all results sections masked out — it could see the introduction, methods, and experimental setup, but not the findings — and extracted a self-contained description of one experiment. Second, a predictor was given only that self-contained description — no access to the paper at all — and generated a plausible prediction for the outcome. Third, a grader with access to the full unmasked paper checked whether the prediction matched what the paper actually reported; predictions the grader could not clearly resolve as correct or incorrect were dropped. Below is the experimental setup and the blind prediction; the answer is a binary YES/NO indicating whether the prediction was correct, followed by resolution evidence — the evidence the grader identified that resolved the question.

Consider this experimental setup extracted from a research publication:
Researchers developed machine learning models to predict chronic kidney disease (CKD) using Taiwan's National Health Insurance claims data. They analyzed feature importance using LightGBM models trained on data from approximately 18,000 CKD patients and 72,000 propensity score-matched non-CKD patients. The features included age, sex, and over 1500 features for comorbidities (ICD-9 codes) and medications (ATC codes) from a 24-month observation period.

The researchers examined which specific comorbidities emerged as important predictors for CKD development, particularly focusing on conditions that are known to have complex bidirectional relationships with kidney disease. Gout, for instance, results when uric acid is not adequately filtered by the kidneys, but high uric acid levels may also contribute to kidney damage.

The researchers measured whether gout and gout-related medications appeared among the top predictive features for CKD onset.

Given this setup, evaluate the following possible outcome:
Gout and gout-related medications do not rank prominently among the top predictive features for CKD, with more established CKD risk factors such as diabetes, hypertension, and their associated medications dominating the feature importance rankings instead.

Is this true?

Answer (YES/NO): NO